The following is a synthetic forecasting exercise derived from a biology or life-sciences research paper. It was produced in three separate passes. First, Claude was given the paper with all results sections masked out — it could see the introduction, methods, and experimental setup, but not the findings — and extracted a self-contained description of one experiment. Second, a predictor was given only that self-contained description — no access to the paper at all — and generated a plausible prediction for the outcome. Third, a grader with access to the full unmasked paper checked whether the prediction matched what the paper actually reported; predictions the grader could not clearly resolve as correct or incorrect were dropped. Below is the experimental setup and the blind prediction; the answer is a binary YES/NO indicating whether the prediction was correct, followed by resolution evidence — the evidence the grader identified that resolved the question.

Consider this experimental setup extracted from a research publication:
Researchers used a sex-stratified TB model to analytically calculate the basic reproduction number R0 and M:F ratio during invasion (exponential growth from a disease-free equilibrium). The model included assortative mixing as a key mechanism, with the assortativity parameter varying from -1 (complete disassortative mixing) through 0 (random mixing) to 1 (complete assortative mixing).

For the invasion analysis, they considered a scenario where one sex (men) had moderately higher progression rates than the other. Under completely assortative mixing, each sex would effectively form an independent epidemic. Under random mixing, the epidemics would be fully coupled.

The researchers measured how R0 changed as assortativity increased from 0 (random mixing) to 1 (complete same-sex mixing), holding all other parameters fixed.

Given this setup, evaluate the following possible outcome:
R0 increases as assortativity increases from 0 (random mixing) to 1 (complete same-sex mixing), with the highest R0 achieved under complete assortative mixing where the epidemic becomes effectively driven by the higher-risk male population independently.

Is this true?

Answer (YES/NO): YES